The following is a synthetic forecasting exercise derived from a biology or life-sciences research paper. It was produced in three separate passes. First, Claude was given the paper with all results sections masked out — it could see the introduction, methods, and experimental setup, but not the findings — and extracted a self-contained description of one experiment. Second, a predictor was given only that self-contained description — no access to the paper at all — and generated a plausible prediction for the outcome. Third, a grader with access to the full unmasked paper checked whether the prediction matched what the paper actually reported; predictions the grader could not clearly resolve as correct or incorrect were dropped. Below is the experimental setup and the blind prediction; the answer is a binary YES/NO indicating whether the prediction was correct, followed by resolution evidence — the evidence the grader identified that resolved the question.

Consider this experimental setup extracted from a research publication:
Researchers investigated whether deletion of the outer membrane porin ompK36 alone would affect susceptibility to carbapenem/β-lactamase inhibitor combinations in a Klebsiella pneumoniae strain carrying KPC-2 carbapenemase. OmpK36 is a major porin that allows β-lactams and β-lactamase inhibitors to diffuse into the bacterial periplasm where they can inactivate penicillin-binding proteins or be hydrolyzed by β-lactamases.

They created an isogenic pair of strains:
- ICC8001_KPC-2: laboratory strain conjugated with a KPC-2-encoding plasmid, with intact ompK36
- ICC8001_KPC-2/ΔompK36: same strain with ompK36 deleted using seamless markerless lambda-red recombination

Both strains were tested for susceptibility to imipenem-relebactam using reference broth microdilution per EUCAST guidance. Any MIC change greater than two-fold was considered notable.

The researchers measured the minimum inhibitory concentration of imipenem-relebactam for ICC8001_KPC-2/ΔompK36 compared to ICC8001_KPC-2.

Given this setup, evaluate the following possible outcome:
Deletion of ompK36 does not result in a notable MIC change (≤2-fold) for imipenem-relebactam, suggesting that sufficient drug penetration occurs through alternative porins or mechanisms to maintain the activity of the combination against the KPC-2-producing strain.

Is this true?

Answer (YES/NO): NO